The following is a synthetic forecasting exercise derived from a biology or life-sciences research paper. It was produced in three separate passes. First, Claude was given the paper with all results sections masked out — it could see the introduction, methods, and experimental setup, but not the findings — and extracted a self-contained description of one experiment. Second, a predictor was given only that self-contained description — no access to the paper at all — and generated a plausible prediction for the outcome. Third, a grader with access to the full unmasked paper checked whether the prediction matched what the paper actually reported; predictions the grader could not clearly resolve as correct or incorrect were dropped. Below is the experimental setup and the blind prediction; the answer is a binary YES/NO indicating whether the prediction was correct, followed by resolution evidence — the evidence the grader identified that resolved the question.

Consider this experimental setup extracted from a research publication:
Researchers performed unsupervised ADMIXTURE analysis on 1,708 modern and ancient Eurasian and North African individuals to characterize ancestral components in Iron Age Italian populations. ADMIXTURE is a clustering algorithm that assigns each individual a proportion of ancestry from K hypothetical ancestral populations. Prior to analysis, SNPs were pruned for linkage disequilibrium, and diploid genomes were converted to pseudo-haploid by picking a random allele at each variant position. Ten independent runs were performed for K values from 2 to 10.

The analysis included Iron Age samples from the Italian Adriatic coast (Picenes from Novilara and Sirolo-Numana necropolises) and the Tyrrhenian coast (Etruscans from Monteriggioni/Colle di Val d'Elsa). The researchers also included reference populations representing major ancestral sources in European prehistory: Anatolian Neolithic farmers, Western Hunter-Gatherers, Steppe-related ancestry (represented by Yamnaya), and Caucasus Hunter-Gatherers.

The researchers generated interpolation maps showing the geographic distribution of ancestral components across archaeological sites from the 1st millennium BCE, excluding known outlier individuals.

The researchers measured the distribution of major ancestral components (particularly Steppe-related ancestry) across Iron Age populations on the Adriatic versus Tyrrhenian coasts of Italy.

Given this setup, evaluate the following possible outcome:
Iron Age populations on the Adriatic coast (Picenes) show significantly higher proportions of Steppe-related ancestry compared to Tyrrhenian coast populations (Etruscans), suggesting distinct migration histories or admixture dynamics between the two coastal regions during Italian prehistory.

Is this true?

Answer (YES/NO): YES